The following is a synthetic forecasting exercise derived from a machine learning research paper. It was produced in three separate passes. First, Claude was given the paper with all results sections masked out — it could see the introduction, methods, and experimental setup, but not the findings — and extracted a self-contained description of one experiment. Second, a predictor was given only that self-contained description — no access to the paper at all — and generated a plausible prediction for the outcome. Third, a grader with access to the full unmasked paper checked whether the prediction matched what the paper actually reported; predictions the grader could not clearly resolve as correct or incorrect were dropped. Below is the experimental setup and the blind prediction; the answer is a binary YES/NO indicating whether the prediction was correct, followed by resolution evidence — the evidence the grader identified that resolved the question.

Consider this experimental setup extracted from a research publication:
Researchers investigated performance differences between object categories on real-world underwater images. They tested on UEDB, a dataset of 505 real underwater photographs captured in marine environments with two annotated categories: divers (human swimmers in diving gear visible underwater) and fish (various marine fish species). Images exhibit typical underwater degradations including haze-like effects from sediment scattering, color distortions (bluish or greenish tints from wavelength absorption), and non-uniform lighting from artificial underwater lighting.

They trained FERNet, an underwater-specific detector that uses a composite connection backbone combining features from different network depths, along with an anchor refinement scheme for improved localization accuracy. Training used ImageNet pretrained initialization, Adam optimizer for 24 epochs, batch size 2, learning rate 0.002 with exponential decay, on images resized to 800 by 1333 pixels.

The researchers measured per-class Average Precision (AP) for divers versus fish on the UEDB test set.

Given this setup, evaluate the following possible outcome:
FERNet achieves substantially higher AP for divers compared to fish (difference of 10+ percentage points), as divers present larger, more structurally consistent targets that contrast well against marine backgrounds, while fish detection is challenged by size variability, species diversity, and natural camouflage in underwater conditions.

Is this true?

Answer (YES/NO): NO